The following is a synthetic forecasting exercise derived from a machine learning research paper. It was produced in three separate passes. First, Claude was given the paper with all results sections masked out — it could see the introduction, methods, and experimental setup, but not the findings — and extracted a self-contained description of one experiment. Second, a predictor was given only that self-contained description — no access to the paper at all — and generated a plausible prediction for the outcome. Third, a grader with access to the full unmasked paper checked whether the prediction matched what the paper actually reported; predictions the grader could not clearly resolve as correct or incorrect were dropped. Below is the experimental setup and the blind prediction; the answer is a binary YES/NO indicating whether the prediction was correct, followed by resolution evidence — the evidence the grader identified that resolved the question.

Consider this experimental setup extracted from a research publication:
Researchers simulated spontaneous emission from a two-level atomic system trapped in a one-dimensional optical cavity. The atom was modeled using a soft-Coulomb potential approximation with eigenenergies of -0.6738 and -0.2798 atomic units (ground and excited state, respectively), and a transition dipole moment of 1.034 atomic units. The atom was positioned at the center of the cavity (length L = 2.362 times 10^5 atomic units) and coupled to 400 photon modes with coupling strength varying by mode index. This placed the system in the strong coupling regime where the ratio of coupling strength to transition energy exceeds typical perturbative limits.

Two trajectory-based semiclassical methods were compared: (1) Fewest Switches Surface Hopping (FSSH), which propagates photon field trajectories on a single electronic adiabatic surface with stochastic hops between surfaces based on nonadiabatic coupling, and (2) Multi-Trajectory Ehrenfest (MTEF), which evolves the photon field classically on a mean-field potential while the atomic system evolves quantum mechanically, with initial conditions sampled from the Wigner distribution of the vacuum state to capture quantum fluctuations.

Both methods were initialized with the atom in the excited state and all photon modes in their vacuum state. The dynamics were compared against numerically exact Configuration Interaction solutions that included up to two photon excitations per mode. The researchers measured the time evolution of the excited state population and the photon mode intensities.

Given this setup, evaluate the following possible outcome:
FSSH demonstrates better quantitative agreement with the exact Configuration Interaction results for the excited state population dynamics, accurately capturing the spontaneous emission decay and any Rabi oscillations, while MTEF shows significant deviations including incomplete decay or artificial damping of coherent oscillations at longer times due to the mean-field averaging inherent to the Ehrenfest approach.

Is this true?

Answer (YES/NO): NO